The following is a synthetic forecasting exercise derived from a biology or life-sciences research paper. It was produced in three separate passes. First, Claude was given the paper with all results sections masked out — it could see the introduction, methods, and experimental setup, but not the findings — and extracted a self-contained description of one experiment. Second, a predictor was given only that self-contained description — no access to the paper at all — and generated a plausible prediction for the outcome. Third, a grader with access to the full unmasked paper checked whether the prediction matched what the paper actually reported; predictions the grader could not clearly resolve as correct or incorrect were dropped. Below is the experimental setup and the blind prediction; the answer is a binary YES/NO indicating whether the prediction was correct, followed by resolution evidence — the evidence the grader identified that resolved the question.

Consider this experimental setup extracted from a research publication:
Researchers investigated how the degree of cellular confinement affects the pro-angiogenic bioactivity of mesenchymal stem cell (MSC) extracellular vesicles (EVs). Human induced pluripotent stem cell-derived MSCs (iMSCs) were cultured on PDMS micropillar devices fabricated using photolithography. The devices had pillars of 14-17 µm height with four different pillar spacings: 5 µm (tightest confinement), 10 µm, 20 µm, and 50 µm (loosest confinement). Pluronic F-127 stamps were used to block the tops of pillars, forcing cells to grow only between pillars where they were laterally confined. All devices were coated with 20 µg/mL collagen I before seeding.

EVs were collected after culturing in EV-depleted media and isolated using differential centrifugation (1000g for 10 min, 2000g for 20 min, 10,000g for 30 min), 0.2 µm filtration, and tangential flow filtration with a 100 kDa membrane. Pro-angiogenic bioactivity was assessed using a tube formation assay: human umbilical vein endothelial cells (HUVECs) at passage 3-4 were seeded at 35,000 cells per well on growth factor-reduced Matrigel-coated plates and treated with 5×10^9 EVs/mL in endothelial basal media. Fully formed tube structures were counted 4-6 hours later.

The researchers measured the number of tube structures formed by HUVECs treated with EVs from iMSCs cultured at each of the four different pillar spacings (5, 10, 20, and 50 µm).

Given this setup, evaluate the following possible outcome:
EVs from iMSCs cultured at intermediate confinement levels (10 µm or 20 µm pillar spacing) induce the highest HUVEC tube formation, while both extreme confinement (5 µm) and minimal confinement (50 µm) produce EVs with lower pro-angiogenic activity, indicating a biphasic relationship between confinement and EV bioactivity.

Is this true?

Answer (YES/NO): NO